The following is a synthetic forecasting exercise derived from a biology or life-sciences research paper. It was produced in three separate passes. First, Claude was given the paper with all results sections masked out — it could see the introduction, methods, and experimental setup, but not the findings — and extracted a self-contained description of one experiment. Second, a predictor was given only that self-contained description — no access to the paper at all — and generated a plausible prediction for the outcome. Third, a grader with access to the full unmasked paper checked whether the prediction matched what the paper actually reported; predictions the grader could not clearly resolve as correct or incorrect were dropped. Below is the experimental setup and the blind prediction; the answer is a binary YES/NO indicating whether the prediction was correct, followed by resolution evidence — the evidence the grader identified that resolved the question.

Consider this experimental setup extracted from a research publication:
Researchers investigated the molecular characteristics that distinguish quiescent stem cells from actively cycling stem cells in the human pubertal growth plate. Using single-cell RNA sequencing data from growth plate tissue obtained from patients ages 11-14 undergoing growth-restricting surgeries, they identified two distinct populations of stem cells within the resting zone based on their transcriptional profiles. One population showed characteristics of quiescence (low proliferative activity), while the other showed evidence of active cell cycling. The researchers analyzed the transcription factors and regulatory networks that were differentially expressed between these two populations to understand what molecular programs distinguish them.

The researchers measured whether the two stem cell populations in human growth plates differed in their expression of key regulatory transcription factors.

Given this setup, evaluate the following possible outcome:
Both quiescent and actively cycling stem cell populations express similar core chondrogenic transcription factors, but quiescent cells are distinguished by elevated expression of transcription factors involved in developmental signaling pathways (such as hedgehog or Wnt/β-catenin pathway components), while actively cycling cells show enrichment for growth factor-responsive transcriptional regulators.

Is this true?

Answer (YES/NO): NO